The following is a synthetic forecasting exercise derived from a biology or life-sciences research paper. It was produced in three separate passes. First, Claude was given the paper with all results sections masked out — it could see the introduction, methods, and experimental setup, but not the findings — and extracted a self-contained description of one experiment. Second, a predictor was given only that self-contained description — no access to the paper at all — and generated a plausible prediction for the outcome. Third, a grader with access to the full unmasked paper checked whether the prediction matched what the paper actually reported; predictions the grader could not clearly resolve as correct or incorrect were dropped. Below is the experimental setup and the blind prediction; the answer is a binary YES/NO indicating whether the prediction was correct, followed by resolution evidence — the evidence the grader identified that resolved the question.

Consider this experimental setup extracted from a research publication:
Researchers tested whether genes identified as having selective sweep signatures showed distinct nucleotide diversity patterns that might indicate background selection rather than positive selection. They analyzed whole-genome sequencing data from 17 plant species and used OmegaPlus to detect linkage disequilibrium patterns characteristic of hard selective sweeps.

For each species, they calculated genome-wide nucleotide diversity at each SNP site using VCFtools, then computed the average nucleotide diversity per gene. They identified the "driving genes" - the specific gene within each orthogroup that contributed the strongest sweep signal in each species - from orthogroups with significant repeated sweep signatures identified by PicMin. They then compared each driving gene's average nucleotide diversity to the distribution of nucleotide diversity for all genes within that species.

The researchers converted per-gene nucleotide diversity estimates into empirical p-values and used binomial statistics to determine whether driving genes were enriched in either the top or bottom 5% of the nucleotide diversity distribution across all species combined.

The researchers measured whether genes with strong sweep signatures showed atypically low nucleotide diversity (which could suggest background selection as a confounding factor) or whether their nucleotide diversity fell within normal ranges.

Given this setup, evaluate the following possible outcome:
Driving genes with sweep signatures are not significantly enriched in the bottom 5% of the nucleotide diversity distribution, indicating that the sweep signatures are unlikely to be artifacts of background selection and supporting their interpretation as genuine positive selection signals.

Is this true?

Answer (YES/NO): YES